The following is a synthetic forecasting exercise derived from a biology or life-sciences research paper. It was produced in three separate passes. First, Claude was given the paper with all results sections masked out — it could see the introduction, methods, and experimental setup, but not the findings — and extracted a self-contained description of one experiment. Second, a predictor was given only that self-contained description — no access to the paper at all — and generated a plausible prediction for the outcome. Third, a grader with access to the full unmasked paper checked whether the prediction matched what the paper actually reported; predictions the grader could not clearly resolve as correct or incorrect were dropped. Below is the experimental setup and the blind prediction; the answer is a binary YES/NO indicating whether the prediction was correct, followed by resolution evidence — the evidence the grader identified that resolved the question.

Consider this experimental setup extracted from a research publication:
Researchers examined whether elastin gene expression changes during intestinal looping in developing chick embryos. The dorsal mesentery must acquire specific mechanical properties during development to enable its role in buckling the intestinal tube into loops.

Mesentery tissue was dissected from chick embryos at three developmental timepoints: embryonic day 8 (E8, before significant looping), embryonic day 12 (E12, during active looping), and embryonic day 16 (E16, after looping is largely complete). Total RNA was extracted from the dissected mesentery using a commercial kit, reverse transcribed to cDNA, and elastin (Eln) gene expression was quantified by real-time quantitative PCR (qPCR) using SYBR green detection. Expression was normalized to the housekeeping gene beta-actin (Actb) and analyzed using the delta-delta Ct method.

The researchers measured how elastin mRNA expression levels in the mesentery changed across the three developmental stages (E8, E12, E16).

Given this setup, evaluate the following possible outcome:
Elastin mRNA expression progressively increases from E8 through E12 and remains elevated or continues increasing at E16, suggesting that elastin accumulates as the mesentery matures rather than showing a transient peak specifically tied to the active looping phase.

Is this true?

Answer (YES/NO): YES